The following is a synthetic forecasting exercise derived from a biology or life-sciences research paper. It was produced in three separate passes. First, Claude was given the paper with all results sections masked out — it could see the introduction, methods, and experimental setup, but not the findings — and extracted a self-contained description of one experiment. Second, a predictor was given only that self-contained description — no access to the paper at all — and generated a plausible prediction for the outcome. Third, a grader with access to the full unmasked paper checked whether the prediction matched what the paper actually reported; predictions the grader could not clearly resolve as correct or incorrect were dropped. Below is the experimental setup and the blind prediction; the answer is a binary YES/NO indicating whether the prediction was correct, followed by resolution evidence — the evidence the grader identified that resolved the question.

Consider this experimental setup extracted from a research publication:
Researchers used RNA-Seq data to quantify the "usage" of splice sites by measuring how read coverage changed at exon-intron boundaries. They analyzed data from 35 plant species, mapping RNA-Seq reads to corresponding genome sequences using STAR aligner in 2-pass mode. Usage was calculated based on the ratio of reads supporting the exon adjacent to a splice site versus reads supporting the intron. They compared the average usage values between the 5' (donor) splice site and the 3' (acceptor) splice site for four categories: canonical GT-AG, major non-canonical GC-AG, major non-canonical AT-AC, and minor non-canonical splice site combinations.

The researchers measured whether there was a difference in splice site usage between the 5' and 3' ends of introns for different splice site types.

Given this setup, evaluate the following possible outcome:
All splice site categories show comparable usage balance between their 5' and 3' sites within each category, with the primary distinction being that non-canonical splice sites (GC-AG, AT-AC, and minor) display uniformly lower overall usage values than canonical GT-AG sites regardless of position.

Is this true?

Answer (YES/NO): NO